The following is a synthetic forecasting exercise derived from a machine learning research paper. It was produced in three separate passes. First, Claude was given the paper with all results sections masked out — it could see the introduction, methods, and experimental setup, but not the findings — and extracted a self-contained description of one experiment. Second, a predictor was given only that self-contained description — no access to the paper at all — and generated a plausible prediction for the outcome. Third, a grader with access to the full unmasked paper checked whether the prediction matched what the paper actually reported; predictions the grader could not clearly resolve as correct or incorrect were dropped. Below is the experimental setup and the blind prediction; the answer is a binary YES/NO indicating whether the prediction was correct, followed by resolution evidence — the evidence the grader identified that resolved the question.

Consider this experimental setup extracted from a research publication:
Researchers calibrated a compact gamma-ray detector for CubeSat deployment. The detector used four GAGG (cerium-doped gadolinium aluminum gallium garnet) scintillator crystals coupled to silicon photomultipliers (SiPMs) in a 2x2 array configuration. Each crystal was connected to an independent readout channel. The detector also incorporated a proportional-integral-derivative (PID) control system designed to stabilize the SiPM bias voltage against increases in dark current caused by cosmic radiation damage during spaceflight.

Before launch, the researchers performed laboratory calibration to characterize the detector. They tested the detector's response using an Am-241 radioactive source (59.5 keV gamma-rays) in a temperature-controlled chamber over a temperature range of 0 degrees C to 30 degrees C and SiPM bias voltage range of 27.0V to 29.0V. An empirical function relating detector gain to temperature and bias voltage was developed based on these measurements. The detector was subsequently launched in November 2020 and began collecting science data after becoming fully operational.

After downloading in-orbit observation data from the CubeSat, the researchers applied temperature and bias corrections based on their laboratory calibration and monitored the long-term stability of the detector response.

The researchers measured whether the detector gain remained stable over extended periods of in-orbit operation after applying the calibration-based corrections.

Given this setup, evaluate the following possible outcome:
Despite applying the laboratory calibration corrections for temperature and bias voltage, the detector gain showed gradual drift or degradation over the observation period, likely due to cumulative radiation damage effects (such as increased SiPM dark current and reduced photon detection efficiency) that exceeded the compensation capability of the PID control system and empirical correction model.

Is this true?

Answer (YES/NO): NO